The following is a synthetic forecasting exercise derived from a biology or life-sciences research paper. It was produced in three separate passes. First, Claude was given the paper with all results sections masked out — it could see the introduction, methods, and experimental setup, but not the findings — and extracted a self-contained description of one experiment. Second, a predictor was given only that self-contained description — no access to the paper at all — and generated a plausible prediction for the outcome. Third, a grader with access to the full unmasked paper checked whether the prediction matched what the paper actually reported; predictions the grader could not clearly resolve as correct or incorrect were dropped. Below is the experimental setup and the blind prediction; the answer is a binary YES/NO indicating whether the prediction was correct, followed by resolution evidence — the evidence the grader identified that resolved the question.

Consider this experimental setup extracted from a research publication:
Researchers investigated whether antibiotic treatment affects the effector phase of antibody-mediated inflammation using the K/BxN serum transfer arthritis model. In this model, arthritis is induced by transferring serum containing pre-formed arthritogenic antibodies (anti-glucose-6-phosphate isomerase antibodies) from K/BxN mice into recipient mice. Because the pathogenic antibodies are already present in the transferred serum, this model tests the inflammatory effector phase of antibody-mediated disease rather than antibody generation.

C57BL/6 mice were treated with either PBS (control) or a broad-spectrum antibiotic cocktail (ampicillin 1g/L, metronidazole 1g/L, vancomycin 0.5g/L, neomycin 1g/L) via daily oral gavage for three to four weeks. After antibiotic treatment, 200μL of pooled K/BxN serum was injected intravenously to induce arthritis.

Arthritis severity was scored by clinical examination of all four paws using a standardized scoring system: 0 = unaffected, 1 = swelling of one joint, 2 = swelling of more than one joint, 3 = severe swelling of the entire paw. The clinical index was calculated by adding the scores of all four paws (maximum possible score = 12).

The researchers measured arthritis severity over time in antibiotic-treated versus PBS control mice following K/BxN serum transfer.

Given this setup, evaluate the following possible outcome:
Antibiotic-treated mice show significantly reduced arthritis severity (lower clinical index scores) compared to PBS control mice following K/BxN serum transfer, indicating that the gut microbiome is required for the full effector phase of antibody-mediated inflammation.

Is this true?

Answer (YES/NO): NO